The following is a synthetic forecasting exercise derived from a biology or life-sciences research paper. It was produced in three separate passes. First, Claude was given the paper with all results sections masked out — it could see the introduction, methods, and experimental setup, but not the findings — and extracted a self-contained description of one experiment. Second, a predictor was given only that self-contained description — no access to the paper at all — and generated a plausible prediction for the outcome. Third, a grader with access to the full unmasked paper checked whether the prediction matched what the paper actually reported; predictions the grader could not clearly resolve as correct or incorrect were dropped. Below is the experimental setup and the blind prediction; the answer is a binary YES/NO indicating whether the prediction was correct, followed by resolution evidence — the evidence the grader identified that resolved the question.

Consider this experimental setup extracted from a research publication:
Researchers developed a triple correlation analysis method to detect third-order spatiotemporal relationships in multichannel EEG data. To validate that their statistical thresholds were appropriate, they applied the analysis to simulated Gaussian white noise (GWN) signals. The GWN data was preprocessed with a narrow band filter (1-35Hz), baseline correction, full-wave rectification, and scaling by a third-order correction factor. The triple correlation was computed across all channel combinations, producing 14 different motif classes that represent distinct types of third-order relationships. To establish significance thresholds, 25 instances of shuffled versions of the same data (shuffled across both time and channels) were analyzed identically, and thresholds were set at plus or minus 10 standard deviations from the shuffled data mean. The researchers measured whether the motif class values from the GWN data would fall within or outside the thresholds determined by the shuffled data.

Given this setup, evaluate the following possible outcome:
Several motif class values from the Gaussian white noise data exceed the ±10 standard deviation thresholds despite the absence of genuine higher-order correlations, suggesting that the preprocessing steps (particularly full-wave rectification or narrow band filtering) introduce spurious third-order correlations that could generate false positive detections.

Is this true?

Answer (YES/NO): NO